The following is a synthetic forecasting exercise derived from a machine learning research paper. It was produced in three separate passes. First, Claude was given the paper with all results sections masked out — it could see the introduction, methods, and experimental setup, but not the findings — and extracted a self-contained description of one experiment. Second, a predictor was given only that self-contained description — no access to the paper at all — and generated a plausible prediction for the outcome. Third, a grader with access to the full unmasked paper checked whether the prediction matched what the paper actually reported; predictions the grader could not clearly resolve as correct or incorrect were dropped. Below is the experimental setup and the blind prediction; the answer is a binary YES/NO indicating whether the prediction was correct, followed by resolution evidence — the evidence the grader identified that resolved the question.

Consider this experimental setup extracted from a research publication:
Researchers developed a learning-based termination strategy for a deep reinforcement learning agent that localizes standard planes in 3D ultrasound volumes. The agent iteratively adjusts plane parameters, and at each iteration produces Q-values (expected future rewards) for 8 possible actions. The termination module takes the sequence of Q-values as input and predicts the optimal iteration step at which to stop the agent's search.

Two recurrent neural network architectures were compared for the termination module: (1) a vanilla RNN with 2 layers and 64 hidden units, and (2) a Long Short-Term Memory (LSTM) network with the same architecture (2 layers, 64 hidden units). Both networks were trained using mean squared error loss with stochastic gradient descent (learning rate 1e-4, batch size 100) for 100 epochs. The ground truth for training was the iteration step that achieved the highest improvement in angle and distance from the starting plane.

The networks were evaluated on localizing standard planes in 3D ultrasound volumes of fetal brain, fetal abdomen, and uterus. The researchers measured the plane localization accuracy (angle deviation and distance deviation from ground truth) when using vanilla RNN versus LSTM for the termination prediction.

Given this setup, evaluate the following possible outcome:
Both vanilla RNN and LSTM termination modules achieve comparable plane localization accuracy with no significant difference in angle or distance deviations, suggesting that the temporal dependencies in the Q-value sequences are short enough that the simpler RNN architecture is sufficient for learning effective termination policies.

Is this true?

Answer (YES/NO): YES